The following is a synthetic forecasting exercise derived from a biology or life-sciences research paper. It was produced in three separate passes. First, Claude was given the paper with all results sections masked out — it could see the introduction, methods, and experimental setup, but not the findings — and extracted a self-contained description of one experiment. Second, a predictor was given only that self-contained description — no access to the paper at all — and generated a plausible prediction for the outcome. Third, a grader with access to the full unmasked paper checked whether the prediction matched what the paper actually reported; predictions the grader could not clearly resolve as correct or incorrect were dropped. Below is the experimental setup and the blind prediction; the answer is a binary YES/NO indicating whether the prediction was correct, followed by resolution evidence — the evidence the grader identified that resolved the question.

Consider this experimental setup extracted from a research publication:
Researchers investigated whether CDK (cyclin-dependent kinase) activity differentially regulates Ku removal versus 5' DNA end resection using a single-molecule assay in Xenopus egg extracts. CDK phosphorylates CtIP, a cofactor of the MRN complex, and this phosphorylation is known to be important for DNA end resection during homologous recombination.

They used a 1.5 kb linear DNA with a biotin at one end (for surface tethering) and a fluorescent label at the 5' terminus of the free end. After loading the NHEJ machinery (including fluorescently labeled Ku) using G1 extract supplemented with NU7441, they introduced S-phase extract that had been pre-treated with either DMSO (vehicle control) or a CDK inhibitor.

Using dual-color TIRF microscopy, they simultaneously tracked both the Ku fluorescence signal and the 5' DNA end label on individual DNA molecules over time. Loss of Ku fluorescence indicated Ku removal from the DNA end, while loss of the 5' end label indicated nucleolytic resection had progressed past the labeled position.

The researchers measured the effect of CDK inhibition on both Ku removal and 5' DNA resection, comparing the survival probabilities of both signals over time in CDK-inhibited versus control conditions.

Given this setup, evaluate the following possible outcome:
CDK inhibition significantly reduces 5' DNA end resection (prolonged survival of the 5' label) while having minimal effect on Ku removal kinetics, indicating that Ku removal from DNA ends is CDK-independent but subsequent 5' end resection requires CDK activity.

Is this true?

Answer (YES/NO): NO